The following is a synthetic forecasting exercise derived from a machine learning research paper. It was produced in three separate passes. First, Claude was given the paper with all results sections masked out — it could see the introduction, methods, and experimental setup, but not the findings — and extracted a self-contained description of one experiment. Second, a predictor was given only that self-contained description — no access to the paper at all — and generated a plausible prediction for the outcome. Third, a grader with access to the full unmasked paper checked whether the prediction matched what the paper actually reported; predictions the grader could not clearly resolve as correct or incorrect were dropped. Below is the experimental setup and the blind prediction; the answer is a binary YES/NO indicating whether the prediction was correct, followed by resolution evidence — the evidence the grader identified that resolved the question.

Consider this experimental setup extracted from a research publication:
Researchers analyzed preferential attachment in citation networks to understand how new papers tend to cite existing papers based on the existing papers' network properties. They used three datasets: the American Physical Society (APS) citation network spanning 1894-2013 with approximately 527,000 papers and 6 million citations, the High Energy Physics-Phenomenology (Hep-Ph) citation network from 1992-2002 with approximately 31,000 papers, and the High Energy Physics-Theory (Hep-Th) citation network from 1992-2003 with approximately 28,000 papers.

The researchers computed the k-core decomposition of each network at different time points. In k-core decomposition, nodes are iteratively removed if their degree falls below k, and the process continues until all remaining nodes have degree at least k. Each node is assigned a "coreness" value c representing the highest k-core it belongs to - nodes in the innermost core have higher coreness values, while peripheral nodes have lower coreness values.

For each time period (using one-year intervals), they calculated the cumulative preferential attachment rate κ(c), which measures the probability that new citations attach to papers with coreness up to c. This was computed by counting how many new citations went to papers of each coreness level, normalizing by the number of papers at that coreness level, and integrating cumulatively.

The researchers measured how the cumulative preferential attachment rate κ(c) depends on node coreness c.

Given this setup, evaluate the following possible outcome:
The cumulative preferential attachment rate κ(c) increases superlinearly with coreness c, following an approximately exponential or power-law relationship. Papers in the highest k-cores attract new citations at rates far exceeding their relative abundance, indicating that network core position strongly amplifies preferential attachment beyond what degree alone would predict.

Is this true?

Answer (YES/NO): YES